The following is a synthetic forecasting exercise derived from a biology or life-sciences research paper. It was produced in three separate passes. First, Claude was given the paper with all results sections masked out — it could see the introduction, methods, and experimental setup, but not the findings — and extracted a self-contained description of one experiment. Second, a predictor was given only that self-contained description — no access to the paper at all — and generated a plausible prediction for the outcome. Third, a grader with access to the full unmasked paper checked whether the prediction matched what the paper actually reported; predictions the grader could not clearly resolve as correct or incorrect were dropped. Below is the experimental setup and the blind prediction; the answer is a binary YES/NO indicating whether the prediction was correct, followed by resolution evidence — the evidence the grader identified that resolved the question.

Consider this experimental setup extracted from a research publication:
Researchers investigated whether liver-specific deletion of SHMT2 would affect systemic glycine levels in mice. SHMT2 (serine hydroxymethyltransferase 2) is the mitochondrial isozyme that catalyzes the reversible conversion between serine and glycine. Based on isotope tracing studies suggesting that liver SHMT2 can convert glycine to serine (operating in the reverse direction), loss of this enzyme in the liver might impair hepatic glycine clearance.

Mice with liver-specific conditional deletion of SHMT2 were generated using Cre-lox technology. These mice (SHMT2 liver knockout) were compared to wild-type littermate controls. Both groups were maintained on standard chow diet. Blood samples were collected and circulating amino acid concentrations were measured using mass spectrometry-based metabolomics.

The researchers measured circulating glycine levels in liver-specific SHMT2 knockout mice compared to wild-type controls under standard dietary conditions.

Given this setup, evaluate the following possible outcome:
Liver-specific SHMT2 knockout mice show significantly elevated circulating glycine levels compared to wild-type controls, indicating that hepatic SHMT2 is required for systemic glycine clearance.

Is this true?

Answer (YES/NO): YES